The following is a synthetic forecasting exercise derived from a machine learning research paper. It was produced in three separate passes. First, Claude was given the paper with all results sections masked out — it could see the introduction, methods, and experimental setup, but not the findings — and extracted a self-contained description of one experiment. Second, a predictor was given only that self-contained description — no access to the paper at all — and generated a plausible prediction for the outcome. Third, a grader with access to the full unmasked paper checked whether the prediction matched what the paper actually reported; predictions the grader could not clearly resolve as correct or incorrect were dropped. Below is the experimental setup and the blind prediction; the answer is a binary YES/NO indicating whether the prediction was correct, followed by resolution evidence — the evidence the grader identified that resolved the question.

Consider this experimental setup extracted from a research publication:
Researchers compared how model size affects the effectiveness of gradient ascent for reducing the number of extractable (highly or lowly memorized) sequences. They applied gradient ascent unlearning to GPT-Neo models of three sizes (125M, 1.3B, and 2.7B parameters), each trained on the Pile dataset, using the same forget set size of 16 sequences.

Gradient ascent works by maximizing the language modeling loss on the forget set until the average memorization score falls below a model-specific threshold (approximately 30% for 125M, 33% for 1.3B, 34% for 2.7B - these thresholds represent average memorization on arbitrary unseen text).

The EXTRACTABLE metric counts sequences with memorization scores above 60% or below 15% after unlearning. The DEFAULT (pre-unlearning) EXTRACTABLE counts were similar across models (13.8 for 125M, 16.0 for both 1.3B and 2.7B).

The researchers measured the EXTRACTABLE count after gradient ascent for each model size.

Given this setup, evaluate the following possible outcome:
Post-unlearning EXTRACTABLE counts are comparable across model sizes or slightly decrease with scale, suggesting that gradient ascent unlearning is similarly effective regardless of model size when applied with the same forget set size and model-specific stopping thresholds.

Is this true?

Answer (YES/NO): NO